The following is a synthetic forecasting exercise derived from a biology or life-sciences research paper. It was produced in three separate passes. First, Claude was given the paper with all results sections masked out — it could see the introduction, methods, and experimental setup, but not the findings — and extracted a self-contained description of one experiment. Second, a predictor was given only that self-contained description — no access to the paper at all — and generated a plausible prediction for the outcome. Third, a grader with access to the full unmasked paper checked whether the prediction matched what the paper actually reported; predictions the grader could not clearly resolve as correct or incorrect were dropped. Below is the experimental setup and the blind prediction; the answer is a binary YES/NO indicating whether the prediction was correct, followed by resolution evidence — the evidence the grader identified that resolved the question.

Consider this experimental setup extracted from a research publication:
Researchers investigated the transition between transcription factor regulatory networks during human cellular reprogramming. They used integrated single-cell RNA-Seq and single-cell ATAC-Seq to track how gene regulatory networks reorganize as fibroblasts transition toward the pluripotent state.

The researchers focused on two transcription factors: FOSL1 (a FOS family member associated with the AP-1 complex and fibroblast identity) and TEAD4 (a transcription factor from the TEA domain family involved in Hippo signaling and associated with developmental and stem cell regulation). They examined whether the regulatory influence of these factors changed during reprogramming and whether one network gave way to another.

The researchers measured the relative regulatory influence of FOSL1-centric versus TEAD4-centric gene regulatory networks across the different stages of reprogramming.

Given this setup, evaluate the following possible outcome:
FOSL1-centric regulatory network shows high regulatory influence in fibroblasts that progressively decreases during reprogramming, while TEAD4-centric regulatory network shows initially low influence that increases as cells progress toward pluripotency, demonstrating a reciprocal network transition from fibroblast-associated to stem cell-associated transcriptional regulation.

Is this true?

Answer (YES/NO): YES